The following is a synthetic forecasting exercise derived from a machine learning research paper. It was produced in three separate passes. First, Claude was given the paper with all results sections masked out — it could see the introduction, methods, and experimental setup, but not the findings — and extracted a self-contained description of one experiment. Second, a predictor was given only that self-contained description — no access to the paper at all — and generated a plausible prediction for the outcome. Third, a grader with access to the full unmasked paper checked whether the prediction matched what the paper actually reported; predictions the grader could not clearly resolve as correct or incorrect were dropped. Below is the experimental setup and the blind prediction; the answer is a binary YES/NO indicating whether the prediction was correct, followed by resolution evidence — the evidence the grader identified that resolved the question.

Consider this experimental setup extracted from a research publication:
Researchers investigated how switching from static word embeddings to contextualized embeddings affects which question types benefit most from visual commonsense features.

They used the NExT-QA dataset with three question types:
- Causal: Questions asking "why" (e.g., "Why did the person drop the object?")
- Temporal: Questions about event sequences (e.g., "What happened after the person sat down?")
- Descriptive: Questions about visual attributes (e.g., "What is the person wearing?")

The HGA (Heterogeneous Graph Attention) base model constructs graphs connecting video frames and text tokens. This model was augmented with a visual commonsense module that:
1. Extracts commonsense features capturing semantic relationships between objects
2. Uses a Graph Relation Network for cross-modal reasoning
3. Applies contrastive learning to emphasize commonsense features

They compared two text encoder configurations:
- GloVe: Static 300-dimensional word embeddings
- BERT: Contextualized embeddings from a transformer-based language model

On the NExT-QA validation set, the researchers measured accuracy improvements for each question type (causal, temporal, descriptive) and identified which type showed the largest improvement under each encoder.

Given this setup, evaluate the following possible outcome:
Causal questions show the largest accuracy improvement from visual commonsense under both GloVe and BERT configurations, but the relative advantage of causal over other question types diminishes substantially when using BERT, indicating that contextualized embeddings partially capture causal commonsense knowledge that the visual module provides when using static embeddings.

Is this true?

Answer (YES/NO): NO